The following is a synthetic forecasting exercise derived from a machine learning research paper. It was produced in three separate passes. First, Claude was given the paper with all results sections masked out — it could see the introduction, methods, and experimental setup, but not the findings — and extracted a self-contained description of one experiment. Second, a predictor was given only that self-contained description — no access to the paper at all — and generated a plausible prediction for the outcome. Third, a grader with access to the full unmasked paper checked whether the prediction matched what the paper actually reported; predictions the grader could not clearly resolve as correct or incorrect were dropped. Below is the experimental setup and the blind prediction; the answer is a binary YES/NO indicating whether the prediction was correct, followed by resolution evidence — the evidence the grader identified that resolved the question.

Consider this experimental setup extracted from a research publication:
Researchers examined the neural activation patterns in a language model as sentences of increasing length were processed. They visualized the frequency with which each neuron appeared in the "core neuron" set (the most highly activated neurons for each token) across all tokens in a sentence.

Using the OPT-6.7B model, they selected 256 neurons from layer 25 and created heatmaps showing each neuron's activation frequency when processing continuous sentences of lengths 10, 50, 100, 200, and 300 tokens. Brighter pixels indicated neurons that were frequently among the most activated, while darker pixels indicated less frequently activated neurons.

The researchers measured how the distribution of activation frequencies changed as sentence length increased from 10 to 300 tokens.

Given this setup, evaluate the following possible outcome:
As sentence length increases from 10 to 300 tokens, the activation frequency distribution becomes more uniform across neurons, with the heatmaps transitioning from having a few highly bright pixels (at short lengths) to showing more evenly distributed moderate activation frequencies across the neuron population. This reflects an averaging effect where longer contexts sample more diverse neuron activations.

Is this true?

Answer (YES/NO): NO